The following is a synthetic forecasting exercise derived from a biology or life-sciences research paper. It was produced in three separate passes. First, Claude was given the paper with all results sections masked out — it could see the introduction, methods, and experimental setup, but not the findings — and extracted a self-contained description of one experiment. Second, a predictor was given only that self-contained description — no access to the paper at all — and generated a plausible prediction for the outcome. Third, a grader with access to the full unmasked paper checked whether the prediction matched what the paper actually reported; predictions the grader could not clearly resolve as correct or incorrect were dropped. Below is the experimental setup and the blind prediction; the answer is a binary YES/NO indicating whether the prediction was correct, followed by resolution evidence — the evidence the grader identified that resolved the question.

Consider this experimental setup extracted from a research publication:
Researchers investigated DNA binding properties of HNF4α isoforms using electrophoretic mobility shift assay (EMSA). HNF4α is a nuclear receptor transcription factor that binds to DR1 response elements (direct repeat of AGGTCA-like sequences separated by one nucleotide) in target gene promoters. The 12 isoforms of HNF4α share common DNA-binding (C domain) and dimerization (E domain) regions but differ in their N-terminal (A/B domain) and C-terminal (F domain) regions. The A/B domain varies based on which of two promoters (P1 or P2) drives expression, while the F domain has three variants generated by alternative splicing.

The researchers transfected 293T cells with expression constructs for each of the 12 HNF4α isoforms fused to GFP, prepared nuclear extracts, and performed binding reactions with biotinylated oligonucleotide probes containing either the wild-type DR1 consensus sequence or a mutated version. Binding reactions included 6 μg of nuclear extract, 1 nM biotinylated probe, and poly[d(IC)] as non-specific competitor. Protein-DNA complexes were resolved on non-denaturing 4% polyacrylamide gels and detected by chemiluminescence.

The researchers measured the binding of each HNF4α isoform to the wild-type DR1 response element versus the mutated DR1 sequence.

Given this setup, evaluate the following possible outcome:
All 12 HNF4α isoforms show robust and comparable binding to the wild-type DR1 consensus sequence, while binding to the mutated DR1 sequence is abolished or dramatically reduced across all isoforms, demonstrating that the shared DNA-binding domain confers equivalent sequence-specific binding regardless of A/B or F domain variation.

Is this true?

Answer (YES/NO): NO